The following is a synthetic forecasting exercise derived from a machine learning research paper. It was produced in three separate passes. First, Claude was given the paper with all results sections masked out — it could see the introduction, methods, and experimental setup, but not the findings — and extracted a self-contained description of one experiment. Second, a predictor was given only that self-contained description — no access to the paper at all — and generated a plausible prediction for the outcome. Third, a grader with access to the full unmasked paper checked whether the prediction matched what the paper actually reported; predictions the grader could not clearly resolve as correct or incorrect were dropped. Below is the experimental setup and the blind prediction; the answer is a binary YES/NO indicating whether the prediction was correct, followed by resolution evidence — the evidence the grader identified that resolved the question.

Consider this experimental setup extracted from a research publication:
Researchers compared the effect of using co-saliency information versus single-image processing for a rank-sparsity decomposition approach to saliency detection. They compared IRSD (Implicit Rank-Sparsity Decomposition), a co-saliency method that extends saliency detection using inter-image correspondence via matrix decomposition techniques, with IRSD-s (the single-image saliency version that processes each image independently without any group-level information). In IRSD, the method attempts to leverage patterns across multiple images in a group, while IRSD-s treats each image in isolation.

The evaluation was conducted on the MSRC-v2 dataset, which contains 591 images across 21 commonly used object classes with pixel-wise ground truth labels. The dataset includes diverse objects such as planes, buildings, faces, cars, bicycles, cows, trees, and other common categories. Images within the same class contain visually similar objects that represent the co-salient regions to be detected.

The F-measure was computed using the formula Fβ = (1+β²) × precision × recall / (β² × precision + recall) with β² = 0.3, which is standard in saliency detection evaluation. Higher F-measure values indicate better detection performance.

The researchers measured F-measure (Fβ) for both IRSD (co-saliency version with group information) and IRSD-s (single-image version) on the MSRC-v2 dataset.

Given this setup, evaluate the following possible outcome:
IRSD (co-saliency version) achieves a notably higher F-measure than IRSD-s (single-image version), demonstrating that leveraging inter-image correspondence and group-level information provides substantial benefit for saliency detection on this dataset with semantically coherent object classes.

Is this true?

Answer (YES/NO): NO